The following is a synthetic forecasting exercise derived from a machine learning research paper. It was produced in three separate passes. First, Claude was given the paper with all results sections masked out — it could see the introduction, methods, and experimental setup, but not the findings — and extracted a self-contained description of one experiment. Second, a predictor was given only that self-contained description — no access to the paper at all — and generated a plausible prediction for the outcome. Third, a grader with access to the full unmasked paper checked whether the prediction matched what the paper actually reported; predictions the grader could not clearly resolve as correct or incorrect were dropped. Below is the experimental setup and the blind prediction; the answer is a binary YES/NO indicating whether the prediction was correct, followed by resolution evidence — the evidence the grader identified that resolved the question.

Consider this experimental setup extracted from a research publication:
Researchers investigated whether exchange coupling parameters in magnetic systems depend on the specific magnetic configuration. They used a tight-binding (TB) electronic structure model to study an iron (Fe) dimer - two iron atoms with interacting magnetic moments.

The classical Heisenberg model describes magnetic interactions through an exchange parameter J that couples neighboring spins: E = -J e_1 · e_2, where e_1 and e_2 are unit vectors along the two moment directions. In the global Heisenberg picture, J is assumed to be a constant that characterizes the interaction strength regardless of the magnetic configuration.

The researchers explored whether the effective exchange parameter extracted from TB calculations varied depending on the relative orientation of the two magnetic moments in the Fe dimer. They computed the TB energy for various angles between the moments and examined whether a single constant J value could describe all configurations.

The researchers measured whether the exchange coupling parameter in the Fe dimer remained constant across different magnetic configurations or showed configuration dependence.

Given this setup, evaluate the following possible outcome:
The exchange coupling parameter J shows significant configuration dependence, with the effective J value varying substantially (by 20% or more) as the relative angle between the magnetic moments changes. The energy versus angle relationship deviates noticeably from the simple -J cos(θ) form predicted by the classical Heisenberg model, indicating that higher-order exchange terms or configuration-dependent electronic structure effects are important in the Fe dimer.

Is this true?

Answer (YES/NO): YES